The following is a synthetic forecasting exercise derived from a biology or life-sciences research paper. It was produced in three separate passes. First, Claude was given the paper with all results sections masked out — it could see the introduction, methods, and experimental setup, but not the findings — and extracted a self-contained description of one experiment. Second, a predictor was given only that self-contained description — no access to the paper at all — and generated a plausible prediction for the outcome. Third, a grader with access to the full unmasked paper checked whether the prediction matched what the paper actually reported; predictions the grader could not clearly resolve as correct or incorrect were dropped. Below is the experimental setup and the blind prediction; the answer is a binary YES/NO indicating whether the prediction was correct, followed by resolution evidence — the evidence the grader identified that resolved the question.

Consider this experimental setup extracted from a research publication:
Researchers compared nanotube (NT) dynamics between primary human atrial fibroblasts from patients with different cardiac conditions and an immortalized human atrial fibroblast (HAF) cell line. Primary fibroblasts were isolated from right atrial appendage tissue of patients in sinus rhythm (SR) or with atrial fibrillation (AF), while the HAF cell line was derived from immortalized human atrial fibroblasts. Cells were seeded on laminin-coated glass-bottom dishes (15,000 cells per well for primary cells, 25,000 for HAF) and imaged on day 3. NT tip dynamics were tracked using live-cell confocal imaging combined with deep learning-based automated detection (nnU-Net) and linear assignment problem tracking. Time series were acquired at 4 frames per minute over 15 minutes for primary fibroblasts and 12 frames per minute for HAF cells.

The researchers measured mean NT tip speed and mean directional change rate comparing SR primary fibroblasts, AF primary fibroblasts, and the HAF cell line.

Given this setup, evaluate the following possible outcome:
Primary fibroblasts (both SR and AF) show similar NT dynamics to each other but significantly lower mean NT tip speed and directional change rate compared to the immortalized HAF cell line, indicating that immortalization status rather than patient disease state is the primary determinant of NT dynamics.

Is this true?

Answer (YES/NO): NO